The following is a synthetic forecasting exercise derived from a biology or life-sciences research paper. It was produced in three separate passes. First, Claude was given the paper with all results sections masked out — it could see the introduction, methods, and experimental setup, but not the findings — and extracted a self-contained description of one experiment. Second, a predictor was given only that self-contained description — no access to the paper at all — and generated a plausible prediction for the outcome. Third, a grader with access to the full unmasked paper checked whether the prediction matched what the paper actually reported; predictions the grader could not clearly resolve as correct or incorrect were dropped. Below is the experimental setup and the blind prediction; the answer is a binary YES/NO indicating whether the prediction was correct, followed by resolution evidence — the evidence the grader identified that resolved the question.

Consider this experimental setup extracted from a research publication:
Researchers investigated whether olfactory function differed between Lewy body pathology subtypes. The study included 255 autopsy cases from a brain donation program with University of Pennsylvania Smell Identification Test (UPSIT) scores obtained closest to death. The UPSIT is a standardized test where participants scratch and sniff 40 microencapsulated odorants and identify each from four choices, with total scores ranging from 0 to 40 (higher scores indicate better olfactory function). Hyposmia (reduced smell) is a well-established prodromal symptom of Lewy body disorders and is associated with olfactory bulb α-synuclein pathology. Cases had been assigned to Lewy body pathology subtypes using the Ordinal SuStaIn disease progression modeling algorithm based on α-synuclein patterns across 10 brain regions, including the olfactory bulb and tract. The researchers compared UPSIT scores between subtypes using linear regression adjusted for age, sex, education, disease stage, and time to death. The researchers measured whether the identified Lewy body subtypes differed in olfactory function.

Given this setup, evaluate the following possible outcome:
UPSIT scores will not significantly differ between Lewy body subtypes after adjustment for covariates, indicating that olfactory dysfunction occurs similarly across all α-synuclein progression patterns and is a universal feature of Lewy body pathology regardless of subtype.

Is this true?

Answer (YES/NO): NO